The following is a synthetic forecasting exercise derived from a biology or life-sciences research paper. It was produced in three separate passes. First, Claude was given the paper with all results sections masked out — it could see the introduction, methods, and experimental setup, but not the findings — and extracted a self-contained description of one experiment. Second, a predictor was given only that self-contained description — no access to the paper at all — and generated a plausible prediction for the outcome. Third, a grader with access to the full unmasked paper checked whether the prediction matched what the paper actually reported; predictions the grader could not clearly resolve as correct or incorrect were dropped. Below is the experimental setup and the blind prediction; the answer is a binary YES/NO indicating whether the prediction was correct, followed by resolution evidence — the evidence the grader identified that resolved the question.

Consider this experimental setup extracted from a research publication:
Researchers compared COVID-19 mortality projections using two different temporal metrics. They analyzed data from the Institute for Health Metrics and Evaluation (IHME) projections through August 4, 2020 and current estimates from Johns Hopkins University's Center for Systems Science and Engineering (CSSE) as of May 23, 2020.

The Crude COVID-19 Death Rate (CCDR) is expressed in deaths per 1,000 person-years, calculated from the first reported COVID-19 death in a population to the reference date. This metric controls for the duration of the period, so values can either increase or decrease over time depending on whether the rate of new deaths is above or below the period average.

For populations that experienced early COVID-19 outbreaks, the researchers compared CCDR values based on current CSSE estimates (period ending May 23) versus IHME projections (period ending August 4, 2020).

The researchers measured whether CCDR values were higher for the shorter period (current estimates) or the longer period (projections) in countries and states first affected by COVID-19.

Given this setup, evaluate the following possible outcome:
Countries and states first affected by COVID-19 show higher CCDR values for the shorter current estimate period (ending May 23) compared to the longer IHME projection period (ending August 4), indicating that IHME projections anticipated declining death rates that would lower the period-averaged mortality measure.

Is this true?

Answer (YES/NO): YES